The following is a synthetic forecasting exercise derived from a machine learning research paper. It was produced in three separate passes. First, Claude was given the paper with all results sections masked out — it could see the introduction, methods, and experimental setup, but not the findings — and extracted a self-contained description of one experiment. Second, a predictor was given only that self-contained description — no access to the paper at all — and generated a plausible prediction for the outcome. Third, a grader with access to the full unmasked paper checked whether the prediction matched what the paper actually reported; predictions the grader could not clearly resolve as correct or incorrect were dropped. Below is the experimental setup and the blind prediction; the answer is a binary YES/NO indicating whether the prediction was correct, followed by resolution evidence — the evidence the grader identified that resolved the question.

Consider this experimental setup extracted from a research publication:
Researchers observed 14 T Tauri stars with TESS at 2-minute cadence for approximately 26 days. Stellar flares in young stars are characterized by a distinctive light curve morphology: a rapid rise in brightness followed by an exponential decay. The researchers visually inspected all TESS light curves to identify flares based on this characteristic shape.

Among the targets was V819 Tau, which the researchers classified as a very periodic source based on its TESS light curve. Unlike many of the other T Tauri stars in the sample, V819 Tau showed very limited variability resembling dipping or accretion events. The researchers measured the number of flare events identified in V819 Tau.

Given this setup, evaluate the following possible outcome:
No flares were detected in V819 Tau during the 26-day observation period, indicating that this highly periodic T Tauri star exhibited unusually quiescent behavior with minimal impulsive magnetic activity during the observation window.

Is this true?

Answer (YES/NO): NO